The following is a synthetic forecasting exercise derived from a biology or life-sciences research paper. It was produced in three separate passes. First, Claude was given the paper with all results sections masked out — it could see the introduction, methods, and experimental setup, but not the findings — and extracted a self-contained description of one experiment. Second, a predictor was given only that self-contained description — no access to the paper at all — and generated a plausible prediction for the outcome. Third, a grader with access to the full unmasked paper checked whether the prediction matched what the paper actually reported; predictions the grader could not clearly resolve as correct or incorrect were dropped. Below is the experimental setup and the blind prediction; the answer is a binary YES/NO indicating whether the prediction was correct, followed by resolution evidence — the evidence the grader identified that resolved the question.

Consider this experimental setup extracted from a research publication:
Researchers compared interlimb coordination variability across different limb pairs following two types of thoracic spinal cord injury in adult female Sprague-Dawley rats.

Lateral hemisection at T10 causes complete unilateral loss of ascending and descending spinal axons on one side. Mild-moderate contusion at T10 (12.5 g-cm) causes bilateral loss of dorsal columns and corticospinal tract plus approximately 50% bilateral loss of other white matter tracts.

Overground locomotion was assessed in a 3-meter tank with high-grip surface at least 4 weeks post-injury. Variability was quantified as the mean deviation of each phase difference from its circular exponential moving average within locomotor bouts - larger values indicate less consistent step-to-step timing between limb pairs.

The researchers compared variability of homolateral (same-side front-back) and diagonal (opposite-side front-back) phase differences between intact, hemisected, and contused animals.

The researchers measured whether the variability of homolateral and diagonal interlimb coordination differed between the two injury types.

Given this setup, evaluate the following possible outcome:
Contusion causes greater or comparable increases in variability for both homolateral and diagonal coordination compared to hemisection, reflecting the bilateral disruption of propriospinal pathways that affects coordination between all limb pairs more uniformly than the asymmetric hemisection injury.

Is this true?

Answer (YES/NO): YES